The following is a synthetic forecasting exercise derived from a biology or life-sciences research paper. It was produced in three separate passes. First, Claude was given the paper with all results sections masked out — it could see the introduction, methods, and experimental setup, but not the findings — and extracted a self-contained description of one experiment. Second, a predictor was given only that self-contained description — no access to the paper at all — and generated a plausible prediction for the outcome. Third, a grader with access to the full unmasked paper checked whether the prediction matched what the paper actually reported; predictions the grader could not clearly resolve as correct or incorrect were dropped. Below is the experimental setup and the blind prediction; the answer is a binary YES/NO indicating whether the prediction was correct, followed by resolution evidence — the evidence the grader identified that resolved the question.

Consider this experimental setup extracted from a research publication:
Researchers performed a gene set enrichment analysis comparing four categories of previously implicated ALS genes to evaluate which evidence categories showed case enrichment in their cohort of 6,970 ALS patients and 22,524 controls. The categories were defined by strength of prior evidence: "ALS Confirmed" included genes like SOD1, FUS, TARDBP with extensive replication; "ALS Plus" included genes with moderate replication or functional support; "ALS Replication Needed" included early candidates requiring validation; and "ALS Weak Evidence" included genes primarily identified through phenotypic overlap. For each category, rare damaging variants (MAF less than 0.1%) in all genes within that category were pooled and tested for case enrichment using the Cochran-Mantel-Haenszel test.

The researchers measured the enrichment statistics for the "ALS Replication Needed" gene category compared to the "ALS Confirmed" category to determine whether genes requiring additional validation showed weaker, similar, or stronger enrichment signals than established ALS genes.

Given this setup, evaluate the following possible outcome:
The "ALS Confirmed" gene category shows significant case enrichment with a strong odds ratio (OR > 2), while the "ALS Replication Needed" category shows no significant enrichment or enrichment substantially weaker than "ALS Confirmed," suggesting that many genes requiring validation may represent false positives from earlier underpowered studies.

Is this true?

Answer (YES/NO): YES